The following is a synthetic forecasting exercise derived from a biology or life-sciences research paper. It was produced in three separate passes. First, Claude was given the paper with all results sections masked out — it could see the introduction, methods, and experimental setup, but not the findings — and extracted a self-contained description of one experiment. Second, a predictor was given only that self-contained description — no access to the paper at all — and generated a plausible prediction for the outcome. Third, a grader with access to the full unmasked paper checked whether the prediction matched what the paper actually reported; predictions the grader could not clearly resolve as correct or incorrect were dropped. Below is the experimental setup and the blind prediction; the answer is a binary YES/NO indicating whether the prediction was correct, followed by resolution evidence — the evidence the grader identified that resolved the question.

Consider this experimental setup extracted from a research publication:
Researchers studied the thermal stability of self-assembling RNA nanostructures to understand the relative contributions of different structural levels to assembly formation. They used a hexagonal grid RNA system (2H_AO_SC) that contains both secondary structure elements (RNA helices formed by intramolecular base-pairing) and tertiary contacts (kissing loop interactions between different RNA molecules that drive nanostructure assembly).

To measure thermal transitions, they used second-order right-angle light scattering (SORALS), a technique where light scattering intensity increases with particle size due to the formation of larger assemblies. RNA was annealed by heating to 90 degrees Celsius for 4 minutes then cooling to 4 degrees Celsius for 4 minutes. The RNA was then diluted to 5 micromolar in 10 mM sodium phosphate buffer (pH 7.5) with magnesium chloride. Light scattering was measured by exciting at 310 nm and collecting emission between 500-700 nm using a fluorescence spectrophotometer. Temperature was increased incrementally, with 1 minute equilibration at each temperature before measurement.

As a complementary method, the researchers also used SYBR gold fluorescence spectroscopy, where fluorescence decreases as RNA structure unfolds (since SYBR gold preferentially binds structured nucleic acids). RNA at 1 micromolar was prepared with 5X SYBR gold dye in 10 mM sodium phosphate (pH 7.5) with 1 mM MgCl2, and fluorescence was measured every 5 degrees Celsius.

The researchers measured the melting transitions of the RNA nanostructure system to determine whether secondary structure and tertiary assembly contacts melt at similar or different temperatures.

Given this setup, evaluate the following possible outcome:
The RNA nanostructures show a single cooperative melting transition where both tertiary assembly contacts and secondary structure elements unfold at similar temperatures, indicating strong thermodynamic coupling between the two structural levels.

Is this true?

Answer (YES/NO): NO